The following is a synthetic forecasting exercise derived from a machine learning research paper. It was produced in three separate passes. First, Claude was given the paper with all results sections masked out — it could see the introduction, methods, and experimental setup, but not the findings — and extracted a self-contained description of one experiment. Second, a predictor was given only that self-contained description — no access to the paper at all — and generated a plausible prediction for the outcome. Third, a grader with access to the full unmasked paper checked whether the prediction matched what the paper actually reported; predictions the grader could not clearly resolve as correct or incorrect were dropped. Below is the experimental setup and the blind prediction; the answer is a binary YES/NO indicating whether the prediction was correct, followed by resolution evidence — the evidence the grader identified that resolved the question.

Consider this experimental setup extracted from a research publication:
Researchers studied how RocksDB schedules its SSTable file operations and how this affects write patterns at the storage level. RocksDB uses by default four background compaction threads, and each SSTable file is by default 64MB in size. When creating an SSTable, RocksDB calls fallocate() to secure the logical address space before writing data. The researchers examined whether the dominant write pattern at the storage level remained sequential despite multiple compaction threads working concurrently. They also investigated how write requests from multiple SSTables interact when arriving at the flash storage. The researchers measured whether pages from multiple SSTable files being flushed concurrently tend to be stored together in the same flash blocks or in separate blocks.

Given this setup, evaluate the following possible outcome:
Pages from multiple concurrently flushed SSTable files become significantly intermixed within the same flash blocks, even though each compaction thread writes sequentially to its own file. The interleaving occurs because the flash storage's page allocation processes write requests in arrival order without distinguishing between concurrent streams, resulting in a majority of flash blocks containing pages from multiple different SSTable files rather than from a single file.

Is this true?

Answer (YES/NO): YES